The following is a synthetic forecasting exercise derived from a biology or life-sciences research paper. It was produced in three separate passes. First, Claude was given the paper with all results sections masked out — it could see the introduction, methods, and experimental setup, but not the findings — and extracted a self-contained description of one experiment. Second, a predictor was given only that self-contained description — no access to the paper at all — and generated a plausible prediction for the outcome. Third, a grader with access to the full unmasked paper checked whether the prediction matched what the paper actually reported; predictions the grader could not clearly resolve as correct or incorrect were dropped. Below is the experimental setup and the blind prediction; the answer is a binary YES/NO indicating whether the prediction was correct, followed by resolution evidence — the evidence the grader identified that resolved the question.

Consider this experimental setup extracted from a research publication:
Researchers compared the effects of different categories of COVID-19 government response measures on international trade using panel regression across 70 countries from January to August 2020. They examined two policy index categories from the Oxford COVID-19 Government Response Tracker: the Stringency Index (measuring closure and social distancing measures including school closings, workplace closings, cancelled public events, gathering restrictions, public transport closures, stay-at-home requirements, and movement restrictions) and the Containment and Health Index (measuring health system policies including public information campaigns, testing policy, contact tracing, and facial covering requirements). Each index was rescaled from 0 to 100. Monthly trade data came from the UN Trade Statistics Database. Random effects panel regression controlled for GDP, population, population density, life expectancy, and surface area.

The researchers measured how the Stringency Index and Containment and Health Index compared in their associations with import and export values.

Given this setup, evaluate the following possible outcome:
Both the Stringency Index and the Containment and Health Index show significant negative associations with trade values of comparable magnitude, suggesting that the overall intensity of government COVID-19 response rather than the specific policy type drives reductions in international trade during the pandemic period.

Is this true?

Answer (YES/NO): NO